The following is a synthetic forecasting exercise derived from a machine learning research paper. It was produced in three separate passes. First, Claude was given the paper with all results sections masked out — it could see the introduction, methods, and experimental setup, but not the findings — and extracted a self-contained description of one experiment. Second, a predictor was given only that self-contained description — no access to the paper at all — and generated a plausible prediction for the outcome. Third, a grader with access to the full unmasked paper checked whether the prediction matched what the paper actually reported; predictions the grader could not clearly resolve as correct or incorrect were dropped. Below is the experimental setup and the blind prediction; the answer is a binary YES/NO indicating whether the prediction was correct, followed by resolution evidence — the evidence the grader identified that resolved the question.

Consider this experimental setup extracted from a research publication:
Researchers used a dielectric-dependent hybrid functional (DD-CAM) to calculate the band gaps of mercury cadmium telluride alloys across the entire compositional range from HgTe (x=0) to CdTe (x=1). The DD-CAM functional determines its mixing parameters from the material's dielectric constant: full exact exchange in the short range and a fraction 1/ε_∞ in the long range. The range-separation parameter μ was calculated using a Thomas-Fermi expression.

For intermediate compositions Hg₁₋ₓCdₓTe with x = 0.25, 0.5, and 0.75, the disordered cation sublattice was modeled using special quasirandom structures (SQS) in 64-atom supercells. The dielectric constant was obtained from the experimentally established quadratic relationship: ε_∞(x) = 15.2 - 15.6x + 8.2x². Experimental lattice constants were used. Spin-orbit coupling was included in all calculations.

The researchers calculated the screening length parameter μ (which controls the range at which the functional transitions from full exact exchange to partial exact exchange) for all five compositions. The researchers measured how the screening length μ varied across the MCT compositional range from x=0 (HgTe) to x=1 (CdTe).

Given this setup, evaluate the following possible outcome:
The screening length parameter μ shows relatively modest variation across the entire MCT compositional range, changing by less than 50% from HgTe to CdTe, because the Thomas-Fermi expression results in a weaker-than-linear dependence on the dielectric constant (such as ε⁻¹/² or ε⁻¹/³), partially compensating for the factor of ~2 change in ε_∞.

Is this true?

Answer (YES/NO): YES